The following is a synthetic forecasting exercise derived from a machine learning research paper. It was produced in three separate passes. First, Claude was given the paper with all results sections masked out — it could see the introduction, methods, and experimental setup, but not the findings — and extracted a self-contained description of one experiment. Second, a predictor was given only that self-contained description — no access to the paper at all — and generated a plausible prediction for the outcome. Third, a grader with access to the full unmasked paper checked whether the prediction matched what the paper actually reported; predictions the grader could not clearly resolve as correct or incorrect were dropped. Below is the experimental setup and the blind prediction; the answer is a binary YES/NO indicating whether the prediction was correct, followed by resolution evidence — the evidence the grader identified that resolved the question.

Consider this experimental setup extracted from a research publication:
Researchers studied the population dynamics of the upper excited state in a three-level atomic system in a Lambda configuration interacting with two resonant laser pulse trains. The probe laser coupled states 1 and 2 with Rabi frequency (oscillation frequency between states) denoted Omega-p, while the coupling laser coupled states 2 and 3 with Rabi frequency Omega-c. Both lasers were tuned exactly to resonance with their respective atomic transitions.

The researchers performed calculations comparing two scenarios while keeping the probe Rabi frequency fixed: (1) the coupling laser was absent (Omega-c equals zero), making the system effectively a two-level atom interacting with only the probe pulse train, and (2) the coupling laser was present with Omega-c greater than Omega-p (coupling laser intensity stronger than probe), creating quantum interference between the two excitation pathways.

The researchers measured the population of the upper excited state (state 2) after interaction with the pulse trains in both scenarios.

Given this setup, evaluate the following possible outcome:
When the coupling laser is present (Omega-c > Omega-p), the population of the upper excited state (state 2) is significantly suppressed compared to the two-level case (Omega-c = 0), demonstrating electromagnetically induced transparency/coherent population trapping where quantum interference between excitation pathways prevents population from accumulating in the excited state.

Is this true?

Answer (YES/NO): YES